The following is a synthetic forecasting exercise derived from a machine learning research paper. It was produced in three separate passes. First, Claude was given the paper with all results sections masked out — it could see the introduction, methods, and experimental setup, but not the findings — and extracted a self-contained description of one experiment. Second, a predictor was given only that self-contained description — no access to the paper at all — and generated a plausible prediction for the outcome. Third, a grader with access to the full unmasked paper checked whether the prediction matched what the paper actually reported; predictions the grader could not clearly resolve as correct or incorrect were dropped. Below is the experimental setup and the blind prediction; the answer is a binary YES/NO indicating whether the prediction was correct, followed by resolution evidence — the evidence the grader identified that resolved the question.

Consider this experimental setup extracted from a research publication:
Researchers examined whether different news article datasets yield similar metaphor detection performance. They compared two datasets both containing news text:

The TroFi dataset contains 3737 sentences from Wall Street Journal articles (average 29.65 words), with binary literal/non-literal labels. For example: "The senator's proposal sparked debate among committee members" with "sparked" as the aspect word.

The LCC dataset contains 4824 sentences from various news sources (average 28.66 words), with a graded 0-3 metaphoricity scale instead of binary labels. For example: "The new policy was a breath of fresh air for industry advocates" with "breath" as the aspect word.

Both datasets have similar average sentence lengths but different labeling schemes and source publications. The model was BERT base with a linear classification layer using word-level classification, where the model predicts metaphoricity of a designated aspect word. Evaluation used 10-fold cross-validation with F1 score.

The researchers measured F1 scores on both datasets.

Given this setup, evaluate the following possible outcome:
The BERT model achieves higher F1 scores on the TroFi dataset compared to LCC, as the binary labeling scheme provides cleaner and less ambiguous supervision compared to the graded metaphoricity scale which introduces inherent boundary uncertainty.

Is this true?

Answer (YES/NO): YES